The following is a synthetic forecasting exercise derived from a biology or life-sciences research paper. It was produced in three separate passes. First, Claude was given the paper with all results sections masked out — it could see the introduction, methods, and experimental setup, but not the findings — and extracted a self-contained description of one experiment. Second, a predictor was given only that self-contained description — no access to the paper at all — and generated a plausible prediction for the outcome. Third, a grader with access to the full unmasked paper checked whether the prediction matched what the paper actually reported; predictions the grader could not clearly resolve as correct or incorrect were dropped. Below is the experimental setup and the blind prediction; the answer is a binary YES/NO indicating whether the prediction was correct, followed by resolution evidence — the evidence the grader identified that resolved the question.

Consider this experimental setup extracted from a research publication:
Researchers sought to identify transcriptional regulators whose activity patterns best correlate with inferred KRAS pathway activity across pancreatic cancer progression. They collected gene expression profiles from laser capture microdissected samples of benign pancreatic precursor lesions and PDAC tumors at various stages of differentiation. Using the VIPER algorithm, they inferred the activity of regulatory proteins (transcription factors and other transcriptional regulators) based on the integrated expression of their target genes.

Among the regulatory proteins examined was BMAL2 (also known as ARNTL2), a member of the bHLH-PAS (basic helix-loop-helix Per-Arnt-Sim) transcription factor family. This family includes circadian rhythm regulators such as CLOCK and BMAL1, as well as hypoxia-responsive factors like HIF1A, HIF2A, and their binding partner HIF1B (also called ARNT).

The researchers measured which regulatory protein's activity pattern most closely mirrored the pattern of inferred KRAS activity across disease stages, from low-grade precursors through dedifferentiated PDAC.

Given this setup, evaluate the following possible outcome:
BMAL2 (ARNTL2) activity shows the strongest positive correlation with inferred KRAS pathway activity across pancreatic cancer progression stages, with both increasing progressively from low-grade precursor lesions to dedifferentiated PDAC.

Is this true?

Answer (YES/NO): YES